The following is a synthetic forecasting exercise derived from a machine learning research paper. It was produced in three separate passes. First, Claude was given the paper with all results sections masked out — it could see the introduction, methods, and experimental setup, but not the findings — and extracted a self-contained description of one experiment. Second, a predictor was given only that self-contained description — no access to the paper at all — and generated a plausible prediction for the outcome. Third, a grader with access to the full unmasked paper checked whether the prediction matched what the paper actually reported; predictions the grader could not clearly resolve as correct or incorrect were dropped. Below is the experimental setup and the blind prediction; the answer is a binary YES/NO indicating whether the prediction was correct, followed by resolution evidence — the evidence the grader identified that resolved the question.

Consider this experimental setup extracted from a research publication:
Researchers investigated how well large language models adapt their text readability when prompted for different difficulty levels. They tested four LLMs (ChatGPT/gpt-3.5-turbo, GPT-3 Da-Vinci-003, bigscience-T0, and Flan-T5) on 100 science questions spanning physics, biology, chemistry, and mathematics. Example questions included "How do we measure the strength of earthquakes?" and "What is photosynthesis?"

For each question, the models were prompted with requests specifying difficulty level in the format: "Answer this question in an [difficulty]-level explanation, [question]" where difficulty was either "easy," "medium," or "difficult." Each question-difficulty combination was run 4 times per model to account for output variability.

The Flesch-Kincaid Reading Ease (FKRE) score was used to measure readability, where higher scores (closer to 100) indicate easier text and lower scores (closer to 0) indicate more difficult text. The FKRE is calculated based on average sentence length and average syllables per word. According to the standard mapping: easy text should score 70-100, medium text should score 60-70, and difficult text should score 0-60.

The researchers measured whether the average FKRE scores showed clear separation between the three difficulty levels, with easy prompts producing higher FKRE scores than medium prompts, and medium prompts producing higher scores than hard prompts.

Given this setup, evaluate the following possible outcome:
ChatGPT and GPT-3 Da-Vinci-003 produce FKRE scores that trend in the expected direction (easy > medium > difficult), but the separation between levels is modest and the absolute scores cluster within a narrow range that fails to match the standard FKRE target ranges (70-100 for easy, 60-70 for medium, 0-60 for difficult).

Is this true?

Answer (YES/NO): NO